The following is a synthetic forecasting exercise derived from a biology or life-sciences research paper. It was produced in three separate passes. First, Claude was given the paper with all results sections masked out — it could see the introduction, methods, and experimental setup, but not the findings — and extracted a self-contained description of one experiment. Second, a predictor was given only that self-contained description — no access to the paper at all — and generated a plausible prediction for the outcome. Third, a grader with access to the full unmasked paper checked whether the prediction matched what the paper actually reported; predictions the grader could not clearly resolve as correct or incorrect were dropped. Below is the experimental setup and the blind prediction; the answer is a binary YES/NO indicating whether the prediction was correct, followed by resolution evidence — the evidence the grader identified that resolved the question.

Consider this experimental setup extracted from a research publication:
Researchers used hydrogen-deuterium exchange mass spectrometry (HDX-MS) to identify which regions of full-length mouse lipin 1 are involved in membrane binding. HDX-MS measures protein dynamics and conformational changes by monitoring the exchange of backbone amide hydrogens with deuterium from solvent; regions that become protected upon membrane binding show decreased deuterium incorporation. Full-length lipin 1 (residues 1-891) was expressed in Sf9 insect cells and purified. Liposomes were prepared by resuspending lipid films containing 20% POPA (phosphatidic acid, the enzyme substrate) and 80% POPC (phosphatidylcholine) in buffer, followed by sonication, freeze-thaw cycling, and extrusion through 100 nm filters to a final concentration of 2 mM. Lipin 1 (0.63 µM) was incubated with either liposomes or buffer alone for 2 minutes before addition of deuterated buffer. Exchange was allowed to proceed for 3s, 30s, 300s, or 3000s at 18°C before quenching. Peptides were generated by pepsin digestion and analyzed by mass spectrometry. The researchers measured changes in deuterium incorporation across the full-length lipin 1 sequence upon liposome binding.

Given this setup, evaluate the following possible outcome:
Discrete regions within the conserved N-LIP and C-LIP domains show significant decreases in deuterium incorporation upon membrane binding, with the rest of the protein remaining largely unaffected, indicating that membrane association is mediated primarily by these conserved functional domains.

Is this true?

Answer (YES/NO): NO